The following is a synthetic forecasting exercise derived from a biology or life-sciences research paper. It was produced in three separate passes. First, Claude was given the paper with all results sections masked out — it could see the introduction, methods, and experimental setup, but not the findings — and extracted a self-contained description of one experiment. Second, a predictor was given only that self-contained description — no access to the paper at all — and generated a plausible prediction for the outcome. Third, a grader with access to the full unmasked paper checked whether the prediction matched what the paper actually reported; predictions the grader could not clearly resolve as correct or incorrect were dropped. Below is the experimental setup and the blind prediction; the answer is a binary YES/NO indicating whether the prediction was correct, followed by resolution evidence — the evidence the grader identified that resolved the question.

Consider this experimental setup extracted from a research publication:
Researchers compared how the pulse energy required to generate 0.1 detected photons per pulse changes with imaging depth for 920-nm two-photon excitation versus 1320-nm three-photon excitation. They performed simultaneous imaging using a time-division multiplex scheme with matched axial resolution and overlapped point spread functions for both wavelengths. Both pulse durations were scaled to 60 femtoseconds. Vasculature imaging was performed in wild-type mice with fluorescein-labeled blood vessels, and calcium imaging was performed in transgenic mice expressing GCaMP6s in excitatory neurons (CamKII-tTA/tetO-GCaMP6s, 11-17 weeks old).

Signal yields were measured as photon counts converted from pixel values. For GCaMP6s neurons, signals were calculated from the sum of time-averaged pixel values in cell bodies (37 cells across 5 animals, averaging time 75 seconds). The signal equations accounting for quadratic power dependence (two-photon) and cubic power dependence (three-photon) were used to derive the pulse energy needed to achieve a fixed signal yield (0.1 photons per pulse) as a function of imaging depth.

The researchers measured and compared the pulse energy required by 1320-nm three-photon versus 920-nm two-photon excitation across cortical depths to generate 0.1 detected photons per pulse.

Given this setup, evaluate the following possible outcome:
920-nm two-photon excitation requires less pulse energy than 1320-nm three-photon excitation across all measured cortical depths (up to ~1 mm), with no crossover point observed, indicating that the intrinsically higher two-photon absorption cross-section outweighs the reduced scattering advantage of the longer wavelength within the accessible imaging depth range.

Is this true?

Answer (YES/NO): NO